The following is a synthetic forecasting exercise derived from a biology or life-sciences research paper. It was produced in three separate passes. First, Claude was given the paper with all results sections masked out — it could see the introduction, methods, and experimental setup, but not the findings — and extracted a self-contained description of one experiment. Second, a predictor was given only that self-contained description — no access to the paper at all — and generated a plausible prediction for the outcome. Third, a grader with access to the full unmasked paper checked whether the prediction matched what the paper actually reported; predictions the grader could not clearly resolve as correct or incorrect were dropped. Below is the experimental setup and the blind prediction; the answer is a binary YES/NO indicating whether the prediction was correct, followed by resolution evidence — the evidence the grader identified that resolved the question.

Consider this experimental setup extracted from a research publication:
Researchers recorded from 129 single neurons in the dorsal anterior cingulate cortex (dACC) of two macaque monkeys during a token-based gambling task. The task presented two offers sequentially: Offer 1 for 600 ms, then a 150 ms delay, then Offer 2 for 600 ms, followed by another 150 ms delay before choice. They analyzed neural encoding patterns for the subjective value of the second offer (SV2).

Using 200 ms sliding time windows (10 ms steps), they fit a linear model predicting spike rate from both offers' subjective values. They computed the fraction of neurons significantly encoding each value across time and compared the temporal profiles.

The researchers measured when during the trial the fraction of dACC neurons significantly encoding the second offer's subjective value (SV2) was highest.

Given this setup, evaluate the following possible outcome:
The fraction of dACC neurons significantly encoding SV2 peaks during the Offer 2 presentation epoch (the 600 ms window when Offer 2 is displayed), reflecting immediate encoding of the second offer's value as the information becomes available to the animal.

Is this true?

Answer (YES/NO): YES